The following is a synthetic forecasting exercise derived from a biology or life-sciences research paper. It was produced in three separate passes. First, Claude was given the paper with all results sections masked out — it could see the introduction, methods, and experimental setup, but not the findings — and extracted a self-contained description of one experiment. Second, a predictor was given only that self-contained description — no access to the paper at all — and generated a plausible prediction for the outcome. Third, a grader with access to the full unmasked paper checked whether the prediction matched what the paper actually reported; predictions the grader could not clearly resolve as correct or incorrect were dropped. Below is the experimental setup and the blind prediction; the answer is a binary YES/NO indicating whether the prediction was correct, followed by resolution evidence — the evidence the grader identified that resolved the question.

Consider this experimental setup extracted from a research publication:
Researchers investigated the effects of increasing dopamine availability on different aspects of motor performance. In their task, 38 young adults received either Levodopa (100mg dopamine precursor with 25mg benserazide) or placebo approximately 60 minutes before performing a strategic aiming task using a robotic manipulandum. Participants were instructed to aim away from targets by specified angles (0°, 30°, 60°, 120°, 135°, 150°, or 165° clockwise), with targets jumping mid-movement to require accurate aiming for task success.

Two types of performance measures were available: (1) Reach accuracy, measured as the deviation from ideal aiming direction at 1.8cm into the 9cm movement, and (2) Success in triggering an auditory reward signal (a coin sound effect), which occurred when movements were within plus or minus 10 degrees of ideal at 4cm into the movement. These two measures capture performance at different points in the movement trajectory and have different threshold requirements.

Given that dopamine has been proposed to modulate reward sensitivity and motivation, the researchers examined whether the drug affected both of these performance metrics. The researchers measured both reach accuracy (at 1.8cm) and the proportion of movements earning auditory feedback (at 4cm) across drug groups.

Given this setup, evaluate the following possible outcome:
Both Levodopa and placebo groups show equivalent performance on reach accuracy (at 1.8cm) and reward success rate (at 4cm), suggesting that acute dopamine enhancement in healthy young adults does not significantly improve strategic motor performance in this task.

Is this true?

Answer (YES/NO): NO